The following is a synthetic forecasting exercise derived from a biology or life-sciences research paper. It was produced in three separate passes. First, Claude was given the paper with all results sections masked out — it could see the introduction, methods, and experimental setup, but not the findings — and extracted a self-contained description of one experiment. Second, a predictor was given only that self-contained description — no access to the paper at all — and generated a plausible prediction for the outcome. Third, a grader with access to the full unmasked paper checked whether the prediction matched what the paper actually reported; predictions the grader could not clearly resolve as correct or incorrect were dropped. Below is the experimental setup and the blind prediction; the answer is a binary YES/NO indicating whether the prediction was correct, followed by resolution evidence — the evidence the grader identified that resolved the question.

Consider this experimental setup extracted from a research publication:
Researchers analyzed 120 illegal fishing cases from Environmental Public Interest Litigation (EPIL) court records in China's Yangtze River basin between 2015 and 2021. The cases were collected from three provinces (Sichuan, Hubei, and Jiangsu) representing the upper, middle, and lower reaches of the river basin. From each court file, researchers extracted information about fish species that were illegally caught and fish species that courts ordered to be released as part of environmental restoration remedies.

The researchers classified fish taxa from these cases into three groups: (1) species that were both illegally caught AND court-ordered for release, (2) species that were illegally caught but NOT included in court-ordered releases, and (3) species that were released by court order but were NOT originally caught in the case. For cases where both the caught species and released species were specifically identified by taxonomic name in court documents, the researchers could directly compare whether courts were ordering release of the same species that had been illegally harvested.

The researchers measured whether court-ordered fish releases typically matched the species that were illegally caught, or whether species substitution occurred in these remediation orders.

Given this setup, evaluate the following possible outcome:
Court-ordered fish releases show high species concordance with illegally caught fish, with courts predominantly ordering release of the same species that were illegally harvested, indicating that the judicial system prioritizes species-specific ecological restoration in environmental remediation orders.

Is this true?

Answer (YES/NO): NO